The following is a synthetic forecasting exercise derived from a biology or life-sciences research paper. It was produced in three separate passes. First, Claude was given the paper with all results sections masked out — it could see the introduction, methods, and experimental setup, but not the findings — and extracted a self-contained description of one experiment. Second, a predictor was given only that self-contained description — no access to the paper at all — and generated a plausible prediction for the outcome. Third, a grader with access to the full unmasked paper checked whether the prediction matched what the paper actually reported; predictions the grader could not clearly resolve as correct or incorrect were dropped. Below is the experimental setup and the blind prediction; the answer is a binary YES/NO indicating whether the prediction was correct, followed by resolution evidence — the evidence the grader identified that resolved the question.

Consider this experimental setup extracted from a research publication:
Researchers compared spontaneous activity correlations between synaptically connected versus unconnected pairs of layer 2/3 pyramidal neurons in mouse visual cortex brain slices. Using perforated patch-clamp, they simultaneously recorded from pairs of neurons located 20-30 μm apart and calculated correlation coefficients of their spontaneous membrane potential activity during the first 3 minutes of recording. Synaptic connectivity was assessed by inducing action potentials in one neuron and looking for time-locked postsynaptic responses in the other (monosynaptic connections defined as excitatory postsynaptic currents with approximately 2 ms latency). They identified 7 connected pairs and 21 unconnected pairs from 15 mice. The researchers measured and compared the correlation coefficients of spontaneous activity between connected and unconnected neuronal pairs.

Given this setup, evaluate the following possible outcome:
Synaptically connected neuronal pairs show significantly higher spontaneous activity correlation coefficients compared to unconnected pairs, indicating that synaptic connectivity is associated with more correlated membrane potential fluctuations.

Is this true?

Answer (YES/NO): YES